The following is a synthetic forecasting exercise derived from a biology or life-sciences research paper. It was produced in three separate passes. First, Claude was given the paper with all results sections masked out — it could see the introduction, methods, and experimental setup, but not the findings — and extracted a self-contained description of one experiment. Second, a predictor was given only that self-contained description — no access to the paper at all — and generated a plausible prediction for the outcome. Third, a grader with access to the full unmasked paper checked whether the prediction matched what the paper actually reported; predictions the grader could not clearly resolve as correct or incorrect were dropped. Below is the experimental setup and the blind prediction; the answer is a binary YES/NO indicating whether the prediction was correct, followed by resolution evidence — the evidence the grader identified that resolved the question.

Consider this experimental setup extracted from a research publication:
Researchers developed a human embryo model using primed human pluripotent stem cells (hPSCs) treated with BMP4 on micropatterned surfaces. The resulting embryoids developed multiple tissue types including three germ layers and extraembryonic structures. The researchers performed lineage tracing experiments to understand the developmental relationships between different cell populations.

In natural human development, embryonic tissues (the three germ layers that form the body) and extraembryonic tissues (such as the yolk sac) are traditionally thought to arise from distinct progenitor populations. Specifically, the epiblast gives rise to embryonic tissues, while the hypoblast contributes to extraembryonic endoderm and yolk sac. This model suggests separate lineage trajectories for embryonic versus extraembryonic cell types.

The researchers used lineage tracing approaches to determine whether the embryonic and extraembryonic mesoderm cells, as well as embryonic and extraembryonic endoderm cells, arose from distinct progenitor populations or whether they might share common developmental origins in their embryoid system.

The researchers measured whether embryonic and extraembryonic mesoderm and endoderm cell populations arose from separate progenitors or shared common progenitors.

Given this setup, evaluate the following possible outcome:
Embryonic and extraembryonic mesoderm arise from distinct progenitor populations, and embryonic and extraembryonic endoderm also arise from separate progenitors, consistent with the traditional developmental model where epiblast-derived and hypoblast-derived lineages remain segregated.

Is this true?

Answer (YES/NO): NO